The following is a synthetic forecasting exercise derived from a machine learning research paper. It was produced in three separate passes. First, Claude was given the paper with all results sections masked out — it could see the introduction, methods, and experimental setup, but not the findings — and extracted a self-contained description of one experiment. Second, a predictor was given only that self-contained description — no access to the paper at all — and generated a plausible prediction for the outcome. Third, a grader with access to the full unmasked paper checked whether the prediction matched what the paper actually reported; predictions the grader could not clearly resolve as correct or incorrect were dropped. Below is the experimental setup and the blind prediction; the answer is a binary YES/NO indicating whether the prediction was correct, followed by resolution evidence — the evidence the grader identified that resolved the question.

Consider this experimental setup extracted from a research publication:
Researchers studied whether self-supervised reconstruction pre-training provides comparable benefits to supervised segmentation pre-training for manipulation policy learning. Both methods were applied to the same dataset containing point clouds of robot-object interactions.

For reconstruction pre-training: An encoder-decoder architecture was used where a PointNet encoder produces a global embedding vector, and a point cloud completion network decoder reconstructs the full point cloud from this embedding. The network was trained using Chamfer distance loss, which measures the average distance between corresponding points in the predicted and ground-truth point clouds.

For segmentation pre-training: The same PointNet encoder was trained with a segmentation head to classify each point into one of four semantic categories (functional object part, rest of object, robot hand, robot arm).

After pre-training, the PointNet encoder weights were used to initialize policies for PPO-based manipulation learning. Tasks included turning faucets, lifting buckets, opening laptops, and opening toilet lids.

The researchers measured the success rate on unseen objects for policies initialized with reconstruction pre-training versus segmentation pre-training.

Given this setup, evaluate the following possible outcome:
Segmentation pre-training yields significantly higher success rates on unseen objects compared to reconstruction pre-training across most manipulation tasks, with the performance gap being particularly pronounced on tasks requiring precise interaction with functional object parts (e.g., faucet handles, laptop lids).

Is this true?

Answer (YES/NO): NO